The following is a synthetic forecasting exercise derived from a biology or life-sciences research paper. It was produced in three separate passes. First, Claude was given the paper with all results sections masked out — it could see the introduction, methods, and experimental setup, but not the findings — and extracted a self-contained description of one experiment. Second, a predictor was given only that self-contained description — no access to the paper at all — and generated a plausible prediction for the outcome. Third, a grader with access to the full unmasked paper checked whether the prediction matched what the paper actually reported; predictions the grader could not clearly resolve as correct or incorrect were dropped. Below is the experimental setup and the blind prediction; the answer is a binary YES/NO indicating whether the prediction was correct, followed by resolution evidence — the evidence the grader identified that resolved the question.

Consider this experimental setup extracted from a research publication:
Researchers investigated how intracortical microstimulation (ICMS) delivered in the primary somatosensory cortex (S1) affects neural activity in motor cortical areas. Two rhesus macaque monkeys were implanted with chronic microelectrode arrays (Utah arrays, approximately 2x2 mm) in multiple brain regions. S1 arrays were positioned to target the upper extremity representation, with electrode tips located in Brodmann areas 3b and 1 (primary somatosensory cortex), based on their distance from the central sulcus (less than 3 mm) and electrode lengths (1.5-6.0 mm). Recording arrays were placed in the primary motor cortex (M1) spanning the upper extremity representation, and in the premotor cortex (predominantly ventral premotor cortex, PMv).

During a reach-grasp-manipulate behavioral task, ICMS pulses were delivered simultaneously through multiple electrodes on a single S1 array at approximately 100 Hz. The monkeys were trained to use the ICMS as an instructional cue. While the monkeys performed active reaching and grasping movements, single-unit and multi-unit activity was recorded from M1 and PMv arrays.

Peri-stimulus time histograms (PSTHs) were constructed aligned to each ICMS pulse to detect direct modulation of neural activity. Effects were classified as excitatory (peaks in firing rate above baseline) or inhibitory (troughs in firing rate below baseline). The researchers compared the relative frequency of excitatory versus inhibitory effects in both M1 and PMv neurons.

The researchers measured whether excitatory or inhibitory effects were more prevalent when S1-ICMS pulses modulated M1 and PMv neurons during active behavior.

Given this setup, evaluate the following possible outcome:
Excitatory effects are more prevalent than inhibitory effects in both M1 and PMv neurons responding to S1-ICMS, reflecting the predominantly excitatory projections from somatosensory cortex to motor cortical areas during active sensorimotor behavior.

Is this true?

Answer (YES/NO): NO